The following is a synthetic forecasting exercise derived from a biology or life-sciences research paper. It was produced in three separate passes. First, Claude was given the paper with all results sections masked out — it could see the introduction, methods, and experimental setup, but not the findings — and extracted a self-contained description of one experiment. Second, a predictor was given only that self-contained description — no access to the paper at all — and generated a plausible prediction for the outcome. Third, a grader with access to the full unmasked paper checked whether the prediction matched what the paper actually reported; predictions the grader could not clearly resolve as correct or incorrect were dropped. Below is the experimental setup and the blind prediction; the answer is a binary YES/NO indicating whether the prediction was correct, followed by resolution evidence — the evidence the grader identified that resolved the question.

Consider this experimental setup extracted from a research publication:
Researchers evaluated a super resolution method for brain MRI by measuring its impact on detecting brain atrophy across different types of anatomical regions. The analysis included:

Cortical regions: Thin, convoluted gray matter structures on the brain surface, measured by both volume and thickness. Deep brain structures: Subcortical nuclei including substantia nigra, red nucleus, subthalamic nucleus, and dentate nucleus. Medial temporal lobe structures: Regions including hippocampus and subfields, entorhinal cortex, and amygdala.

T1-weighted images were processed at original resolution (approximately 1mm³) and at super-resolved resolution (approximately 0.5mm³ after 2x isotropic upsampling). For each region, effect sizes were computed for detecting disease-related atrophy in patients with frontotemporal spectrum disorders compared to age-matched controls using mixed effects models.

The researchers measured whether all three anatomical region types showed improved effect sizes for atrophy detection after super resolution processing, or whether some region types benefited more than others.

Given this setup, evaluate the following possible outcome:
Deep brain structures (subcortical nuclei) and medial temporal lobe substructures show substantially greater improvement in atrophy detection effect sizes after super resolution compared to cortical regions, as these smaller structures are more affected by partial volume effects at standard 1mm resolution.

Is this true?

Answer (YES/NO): NO